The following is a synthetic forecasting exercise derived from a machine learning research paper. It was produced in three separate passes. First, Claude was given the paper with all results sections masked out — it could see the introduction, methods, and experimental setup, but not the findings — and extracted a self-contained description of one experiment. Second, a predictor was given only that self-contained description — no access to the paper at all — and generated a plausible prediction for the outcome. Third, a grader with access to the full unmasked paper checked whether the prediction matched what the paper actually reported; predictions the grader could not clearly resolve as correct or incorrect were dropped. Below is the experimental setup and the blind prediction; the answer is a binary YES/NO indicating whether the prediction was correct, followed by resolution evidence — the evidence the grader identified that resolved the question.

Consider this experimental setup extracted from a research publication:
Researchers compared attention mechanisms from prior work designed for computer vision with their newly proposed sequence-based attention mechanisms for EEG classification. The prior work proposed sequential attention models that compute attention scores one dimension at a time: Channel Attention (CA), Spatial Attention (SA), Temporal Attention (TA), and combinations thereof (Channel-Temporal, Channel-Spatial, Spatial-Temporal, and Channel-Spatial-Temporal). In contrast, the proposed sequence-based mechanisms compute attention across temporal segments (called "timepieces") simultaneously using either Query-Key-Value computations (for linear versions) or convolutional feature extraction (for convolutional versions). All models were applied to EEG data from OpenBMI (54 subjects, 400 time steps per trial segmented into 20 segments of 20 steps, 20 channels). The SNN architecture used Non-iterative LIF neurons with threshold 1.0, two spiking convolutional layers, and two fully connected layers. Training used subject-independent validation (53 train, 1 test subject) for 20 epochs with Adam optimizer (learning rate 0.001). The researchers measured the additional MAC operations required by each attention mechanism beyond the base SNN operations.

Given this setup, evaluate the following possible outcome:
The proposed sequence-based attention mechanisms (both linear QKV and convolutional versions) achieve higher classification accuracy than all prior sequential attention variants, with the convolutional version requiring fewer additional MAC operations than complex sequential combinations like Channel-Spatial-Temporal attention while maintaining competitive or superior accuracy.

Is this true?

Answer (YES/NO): NO